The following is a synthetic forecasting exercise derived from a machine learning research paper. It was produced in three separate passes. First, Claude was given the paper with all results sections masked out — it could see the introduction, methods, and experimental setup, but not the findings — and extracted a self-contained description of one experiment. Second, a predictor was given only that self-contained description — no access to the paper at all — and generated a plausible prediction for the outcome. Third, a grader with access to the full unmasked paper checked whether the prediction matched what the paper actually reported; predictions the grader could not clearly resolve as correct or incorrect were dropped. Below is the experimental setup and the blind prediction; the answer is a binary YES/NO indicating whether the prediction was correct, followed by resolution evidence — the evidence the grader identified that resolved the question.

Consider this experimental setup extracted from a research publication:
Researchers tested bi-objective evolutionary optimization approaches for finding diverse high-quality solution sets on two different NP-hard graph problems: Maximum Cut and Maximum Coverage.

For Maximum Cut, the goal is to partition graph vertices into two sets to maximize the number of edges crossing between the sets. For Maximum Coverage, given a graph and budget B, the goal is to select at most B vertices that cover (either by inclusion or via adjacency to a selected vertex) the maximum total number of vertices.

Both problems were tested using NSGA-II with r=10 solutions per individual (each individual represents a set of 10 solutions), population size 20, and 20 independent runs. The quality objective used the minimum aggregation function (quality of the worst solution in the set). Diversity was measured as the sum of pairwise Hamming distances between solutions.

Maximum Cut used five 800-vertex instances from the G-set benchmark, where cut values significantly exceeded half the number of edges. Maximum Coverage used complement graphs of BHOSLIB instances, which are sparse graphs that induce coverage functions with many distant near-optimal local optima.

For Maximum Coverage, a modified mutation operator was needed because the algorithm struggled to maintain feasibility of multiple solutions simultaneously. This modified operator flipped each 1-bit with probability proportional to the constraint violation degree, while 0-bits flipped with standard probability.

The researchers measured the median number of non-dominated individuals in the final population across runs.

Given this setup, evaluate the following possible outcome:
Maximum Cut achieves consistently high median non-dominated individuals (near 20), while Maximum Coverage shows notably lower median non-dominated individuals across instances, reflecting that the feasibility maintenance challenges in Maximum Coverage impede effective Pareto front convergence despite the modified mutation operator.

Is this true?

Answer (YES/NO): NO